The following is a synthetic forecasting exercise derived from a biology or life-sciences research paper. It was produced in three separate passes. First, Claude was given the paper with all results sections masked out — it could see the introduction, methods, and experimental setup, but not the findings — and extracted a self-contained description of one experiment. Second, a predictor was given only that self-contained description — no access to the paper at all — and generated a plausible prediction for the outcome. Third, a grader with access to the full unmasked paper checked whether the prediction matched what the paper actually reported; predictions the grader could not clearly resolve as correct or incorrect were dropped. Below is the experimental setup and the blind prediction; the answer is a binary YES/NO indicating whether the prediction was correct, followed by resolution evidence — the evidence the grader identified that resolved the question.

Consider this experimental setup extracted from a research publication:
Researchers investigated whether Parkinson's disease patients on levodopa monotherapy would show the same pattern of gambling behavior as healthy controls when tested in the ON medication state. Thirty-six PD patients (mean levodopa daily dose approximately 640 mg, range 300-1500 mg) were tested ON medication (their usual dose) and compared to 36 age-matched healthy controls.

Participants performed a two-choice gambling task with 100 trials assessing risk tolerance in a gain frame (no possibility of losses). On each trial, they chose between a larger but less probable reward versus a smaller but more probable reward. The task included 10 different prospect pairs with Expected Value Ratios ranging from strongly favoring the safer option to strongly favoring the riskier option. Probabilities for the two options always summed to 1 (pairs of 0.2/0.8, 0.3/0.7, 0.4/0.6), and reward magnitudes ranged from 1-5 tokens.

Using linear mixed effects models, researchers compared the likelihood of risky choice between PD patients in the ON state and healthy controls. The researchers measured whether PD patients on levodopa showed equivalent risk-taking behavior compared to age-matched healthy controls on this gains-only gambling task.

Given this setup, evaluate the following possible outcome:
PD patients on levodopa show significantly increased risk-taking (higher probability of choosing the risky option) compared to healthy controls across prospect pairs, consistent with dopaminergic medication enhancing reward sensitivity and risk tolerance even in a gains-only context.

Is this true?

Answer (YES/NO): NO